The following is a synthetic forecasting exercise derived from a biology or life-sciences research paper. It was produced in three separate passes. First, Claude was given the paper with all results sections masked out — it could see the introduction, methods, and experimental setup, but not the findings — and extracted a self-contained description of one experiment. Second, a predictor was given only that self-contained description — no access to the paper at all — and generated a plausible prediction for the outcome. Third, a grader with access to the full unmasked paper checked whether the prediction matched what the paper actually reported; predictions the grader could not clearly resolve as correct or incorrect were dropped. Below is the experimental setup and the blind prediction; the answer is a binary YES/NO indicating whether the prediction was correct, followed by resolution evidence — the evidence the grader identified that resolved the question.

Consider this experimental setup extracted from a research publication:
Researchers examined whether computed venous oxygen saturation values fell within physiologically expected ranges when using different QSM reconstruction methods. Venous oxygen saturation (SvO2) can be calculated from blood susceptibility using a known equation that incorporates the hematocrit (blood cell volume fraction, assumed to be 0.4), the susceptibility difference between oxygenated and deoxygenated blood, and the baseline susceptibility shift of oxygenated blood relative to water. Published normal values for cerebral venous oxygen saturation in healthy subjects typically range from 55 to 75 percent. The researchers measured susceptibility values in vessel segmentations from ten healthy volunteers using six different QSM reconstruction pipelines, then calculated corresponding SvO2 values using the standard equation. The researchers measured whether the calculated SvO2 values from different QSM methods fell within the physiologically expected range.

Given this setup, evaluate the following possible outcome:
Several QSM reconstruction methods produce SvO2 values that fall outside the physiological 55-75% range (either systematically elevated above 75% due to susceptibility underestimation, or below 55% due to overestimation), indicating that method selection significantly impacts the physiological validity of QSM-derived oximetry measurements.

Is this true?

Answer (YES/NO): YES